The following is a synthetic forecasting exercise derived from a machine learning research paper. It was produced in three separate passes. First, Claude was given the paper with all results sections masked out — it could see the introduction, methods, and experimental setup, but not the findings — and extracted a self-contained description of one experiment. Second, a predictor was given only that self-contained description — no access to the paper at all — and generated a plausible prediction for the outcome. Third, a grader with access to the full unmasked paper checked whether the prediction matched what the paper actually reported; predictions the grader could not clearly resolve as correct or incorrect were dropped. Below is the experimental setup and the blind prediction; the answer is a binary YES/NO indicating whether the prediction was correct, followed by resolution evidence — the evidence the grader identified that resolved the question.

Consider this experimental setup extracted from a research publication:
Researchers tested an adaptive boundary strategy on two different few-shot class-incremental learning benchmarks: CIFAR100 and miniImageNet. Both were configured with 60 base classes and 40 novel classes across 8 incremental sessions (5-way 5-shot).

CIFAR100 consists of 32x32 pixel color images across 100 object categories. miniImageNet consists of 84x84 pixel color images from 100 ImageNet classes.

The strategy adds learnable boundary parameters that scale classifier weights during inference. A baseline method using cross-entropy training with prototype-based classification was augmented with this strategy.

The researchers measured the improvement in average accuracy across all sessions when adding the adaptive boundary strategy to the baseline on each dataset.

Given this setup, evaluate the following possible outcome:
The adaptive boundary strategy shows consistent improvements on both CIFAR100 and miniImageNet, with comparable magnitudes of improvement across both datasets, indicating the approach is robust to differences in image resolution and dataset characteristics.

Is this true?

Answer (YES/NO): YES